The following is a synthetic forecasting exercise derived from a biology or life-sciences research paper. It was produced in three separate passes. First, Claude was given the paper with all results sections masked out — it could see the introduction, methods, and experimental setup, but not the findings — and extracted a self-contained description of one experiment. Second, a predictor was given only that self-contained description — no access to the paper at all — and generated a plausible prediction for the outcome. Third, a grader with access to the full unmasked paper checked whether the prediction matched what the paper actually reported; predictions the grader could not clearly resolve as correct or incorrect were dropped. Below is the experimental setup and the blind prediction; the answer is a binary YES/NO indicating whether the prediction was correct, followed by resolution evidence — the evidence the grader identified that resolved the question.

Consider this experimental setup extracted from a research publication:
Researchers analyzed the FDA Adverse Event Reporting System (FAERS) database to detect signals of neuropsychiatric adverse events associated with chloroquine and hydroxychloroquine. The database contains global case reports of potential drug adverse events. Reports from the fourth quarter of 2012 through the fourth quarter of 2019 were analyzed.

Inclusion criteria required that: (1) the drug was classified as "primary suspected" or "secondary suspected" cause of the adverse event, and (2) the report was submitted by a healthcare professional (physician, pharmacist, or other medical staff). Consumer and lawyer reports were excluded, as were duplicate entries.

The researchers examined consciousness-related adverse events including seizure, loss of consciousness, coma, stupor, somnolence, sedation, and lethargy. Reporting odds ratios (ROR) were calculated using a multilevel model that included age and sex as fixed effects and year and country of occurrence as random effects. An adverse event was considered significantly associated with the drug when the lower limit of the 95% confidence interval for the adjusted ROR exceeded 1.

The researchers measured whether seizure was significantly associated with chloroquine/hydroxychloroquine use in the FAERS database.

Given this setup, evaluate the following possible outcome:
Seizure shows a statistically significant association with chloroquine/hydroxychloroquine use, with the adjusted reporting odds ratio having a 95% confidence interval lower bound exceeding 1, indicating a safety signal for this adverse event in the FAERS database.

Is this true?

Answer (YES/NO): NO